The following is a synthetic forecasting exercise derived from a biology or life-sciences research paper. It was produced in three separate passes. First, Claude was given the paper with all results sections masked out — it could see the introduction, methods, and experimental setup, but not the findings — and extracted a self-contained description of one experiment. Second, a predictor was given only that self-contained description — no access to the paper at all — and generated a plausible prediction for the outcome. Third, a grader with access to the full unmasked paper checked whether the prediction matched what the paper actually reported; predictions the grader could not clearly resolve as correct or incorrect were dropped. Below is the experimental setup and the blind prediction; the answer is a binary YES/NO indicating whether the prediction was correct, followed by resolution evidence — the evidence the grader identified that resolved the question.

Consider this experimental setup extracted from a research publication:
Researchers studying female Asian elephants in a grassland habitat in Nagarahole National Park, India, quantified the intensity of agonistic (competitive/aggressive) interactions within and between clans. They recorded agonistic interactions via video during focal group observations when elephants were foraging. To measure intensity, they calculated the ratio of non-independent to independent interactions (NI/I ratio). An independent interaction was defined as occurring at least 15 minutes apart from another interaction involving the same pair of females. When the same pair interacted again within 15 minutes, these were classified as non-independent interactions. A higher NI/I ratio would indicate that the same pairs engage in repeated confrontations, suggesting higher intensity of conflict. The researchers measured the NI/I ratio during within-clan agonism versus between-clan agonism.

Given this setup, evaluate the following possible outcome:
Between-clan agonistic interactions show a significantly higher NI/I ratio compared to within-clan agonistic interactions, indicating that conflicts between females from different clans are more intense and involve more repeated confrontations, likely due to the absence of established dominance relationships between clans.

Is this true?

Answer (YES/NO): YES